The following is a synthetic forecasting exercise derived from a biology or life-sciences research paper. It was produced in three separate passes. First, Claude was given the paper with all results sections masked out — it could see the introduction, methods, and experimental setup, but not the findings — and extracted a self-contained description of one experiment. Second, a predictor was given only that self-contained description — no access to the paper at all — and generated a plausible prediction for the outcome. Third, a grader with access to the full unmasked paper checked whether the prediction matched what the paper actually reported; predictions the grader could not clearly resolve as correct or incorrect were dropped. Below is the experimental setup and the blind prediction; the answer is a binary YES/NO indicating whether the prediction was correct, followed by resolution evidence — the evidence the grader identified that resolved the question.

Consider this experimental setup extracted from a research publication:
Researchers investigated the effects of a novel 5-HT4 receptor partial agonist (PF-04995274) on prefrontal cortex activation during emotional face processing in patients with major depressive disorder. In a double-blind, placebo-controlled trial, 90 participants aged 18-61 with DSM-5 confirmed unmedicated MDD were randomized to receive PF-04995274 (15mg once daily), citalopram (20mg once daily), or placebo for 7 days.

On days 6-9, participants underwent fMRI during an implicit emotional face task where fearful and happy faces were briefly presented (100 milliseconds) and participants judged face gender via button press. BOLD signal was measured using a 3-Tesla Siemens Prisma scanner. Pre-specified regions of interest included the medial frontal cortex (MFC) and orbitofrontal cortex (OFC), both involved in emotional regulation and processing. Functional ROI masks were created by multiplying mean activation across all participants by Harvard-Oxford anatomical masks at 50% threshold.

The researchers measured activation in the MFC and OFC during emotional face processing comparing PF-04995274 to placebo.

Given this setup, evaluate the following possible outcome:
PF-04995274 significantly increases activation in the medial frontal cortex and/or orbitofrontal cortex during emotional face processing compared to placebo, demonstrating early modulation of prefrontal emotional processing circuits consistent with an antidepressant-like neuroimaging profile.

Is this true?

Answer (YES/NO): NO